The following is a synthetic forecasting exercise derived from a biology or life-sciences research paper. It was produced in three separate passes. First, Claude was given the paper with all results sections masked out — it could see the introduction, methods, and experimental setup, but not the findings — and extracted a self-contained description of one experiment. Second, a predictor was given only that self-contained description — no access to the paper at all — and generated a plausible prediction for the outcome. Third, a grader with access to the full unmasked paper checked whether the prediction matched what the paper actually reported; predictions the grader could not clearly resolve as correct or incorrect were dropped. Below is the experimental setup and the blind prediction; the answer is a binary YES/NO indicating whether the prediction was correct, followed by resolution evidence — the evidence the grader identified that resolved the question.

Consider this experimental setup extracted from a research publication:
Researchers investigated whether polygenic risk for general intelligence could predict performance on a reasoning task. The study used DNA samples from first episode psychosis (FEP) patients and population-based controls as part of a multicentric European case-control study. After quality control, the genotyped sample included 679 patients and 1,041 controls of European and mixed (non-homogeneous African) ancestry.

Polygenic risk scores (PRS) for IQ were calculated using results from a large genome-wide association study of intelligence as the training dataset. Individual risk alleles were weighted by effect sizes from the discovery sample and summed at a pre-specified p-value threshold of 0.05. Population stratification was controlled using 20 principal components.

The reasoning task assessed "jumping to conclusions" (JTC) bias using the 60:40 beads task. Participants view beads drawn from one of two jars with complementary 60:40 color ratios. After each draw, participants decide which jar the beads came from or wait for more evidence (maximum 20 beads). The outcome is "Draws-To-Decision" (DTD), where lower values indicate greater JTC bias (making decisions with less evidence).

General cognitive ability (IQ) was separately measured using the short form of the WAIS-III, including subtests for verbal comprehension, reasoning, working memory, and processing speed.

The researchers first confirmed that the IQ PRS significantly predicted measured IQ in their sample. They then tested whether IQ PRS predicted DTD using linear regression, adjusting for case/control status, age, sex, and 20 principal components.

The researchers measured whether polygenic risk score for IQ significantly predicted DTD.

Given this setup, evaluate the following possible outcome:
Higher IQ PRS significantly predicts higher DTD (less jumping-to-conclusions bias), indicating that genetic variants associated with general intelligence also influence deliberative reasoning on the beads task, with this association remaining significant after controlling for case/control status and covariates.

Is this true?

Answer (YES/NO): YES